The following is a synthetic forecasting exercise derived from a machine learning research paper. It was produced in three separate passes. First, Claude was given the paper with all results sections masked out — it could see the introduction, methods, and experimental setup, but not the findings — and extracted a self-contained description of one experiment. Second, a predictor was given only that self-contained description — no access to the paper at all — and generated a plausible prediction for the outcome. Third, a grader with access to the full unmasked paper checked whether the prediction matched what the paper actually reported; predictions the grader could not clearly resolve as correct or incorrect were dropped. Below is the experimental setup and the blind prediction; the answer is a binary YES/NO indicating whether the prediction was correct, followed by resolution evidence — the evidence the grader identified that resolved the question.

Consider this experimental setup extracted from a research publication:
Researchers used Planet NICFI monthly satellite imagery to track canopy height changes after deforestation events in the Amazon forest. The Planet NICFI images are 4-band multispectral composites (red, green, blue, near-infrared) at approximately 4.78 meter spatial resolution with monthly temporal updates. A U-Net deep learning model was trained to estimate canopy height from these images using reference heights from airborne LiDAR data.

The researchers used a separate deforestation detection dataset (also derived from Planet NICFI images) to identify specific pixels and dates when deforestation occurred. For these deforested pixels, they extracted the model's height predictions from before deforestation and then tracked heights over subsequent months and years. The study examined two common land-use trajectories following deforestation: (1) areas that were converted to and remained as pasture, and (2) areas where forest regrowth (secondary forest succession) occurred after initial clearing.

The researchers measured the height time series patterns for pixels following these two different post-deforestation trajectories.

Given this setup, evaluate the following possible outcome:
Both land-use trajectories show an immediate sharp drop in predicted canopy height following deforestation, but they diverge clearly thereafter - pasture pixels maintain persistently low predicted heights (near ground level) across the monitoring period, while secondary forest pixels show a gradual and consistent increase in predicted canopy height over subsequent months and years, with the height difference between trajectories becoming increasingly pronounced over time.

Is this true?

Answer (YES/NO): YES